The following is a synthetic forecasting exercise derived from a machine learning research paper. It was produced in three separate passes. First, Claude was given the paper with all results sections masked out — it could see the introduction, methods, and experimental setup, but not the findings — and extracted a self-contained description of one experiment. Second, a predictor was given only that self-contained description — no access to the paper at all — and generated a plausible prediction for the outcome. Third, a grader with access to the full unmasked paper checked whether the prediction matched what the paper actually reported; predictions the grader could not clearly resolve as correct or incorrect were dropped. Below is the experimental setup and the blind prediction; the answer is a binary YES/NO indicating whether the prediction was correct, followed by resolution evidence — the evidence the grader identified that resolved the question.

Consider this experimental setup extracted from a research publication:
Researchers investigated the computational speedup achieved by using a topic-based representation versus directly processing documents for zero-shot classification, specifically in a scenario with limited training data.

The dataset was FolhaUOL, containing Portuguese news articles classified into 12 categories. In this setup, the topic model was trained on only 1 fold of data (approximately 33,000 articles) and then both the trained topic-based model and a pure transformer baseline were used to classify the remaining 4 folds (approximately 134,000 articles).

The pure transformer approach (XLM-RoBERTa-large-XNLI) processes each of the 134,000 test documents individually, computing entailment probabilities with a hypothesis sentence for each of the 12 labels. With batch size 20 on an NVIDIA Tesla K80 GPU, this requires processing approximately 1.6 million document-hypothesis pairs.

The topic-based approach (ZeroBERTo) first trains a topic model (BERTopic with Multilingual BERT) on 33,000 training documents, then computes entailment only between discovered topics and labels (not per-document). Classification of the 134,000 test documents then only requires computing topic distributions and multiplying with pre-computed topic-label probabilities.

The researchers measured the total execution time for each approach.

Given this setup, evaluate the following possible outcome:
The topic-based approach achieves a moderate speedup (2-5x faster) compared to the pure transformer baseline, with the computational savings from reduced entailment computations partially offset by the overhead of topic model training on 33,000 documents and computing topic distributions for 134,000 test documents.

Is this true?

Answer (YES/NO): NO